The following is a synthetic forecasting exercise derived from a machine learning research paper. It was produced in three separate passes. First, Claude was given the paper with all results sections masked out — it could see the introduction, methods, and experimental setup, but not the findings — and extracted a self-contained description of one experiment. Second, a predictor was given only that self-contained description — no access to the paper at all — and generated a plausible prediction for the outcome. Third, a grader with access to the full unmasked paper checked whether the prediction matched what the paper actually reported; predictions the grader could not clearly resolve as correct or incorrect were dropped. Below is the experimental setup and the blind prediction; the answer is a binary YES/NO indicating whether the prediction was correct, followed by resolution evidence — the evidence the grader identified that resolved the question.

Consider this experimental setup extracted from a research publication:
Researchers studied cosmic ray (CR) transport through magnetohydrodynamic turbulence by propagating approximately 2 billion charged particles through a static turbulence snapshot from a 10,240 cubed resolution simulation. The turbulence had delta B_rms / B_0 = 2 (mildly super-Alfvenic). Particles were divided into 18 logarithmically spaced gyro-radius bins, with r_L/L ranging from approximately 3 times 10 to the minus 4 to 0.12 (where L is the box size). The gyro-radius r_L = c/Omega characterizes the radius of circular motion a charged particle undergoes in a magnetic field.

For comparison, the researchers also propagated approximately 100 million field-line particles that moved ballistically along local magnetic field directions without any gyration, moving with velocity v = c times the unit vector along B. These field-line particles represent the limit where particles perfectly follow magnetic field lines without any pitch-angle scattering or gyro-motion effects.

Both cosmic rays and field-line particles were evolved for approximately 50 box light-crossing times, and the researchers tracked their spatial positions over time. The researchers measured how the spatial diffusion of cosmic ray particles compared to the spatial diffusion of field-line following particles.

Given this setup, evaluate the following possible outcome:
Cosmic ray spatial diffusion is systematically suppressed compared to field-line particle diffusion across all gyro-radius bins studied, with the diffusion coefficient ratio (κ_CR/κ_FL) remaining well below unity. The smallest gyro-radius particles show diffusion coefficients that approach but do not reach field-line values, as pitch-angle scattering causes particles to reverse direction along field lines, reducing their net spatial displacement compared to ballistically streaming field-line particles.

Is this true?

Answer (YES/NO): NO